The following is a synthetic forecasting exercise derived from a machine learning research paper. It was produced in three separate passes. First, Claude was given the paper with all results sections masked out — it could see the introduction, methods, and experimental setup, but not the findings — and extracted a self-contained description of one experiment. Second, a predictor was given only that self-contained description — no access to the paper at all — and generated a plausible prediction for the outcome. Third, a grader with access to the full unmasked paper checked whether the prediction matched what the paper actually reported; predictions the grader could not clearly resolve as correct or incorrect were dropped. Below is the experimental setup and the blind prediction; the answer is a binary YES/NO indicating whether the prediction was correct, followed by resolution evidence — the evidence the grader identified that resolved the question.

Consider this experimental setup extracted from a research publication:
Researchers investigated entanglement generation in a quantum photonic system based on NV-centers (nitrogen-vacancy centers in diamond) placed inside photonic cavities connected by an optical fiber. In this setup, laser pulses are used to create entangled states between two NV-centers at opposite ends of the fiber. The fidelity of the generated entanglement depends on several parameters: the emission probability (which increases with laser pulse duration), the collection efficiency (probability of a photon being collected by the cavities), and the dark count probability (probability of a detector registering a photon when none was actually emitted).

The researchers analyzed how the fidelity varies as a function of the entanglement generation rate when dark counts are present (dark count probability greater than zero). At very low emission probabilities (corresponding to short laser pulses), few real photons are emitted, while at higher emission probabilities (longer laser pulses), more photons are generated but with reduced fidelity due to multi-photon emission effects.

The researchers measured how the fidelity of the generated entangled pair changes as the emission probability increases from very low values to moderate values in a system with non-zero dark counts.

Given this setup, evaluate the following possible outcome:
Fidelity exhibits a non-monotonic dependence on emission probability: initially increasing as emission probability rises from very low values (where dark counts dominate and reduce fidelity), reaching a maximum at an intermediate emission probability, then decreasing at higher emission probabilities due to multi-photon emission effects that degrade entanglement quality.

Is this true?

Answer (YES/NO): YES